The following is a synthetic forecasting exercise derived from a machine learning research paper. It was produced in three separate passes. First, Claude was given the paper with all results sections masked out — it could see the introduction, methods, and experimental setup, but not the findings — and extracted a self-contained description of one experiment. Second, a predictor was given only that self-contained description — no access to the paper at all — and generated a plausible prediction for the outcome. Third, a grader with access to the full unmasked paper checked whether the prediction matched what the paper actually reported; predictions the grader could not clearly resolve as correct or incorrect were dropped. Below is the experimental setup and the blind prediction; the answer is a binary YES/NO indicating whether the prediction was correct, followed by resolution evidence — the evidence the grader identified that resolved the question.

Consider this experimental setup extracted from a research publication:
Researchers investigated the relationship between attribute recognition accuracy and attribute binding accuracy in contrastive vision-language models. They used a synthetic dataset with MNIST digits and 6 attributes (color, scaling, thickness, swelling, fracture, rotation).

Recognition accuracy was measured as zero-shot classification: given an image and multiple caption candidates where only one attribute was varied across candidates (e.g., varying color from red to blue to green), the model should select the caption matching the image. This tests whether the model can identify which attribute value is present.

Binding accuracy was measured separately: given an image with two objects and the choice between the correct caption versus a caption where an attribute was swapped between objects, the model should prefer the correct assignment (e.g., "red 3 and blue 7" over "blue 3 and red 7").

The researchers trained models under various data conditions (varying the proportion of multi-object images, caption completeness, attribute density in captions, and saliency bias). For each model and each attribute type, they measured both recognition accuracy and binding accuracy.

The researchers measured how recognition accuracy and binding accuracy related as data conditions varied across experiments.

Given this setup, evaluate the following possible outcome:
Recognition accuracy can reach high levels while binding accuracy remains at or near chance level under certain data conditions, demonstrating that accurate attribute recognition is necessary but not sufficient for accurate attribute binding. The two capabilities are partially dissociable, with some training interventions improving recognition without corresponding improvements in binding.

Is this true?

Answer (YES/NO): YES